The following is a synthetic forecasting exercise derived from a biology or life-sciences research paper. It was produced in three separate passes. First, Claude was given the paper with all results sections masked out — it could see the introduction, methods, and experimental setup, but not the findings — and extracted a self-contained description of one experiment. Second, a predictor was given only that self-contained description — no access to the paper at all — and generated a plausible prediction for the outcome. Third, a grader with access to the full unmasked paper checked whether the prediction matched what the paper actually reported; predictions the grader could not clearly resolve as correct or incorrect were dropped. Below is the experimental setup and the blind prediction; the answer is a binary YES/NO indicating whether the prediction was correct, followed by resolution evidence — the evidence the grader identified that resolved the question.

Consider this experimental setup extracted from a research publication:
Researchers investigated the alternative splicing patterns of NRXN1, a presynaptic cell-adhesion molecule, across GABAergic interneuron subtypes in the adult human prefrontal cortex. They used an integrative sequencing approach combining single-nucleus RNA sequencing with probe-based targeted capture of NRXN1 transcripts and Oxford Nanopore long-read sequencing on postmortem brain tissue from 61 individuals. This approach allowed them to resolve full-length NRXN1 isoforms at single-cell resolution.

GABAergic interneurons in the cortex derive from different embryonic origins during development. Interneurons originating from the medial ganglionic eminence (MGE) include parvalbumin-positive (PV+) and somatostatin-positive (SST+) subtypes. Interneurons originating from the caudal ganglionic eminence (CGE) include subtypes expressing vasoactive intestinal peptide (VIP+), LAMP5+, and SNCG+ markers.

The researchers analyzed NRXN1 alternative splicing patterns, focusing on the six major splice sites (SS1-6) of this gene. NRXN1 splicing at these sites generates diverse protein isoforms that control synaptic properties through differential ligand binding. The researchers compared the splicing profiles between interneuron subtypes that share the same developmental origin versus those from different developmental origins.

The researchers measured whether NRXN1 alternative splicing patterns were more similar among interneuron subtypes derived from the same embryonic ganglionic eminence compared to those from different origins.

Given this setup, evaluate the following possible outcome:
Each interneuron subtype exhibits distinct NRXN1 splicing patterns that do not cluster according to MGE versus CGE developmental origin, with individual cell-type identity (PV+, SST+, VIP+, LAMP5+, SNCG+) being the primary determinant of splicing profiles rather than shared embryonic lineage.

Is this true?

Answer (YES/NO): NO